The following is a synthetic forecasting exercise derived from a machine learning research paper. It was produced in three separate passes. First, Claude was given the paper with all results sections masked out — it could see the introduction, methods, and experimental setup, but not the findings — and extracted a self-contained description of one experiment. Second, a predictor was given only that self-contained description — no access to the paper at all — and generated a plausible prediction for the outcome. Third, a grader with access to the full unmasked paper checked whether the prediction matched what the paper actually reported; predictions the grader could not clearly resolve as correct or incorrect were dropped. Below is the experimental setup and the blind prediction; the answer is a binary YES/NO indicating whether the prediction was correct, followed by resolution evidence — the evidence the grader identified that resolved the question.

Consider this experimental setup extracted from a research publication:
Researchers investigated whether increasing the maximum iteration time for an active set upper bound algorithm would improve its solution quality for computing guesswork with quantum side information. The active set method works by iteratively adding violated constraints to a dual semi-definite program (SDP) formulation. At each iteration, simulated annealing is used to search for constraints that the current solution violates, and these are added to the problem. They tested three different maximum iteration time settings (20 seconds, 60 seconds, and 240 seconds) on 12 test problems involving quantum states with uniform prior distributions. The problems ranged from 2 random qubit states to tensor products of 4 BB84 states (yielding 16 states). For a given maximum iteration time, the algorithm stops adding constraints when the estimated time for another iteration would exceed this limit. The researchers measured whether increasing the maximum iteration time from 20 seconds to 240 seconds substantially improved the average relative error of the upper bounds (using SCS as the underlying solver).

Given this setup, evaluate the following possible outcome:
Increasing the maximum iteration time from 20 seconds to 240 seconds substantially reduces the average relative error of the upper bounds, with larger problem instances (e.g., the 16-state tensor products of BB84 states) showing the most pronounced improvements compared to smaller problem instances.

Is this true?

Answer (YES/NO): NO